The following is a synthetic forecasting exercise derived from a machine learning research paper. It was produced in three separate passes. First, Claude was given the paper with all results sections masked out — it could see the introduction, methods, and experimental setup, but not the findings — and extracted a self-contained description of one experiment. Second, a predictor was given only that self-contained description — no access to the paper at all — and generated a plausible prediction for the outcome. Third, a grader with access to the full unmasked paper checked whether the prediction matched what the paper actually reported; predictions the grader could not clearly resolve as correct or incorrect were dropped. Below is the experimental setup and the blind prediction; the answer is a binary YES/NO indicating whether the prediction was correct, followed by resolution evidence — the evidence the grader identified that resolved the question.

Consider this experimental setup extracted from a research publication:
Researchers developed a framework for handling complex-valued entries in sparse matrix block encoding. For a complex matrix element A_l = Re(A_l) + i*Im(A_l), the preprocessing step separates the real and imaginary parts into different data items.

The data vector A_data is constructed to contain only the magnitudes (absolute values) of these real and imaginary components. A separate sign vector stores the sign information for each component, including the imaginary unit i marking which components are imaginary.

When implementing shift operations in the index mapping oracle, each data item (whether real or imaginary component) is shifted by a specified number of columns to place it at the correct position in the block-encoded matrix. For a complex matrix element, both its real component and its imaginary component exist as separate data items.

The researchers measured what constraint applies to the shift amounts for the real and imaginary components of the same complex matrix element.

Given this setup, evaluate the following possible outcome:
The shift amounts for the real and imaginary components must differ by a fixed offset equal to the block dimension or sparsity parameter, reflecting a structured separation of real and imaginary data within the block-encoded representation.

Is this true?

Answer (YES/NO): NO